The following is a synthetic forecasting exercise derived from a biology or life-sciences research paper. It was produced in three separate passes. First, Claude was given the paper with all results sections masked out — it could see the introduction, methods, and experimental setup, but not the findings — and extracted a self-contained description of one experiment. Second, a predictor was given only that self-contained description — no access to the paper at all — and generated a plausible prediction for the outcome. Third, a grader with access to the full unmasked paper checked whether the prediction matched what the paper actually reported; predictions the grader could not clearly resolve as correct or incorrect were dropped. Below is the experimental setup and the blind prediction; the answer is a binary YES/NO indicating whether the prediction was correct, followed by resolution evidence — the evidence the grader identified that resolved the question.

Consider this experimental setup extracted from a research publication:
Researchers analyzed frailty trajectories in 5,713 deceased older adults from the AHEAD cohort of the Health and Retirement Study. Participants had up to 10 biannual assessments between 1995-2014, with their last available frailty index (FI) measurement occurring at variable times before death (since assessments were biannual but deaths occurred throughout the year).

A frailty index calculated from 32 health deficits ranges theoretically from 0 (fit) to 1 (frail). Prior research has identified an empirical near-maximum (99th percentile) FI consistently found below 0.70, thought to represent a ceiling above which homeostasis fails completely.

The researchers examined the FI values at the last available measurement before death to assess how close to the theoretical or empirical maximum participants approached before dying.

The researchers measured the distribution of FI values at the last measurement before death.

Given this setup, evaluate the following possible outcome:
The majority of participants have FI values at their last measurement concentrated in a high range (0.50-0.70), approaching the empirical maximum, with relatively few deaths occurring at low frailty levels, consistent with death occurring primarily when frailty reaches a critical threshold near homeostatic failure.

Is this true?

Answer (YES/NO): NO